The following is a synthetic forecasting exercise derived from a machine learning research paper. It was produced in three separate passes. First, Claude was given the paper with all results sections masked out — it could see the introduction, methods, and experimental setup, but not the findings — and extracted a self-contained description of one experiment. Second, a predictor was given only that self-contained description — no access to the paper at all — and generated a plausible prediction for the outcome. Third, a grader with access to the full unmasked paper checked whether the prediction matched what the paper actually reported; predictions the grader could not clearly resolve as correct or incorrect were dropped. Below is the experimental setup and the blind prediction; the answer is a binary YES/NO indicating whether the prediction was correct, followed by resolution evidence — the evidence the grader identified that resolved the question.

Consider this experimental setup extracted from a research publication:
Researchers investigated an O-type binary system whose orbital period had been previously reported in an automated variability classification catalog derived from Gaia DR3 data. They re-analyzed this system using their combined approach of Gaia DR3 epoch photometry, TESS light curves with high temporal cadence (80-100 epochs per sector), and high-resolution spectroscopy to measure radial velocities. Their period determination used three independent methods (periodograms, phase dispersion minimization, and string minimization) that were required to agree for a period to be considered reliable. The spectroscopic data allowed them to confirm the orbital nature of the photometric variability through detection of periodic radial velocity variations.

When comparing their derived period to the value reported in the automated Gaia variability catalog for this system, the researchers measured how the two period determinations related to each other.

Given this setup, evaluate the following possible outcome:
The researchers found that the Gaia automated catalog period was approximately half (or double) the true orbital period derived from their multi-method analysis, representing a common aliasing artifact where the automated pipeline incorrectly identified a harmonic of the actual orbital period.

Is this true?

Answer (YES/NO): YES